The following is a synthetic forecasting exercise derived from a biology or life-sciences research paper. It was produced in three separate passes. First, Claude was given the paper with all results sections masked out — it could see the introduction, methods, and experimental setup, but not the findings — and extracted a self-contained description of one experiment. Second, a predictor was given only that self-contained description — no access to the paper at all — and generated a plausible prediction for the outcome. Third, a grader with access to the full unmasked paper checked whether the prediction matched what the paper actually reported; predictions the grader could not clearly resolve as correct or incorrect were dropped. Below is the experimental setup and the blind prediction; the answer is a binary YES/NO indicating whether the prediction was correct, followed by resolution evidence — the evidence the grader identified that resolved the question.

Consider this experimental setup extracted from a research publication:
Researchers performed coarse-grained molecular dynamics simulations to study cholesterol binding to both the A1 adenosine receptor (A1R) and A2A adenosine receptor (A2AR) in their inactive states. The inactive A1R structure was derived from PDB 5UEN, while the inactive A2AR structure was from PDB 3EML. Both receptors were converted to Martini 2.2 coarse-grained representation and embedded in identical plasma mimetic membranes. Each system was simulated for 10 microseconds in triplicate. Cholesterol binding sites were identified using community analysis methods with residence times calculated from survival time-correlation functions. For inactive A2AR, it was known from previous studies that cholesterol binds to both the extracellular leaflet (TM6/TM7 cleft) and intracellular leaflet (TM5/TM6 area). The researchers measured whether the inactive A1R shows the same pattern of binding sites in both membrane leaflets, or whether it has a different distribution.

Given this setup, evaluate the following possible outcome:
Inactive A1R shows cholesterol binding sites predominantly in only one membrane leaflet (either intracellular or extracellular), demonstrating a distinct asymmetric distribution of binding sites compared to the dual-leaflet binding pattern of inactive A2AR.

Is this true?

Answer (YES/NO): NO